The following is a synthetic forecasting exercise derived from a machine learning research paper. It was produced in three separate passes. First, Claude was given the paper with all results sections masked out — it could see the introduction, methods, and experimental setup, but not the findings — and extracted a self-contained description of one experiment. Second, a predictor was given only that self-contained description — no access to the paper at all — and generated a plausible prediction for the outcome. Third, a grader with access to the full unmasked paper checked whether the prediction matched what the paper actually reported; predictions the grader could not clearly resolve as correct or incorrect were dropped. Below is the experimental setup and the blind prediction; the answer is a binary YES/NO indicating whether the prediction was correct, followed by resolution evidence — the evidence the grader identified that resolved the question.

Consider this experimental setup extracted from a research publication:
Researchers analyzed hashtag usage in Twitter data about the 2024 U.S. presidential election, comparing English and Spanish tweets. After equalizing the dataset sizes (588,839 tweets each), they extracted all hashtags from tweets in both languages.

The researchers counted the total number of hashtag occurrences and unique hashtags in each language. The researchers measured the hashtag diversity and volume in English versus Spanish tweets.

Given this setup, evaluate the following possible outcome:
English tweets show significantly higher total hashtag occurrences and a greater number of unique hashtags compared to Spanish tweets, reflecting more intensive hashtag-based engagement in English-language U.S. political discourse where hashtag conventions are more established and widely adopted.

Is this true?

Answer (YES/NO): NO